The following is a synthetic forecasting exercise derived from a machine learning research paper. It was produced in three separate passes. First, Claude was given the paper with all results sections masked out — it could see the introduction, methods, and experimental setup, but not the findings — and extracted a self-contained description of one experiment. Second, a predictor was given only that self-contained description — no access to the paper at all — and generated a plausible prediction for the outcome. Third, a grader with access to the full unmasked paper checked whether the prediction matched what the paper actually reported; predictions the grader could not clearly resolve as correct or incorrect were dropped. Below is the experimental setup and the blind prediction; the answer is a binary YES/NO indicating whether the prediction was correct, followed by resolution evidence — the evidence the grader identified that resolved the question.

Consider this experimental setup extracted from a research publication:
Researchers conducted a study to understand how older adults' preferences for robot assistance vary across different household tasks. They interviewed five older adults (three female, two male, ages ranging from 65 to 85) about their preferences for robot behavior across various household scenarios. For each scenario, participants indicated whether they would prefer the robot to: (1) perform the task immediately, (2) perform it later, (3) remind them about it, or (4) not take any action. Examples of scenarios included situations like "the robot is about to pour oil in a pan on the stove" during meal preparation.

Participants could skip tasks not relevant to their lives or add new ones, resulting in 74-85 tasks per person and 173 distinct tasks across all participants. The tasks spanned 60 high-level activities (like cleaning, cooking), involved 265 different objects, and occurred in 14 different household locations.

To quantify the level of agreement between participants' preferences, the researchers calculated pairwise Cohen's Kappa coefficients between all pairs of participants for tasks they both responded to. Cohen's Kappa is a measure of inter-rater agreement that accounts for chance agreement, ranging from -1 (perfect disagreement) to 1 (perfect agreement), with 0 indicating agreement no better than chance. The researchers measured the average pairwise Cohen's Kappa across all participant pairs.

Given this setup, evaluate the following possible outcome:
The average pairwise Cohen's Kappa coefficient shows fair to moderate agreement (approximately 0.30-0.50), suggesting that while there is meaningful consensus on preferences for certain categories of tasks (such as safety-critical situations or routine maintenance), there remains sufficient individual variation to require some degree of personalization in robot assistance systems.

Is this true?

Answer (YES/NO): NO